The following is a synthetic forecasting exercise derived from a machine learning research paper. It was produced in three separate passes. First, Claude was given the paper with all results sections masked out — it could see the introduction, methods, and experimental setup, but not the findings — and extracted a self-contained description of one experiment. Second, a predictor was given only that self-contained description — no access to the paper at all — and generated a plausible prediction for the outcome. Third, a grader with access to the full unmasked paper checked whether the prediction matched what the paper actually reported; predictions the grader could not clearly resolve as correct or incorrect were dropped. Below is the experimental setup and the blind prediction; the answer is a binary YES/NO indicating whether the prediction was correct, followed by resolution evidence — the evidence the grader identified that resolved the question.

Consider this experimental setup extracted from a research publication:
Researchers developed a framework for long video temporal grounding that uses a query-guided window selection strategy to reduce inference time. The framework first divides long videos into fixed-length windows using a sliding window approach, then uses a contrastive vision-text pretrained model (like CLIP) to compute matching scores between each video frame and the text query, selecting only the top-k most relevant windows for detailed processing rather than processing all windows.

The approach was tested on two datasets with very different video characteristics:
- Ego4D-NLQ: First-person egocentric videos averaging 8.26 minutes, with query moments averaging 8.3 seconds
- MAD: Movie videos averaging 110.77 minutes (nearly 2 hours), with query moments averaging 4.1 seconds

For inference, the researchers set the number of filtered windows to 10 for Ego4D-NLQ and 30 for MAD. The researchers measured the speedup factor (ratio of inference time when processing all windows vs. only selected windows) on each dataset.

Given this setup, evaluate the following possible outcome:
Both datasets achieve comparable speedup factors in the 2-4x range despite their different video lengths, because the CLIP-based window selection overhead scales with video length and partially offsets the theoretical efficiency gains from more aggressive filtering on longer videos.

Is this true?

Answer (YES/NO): NO